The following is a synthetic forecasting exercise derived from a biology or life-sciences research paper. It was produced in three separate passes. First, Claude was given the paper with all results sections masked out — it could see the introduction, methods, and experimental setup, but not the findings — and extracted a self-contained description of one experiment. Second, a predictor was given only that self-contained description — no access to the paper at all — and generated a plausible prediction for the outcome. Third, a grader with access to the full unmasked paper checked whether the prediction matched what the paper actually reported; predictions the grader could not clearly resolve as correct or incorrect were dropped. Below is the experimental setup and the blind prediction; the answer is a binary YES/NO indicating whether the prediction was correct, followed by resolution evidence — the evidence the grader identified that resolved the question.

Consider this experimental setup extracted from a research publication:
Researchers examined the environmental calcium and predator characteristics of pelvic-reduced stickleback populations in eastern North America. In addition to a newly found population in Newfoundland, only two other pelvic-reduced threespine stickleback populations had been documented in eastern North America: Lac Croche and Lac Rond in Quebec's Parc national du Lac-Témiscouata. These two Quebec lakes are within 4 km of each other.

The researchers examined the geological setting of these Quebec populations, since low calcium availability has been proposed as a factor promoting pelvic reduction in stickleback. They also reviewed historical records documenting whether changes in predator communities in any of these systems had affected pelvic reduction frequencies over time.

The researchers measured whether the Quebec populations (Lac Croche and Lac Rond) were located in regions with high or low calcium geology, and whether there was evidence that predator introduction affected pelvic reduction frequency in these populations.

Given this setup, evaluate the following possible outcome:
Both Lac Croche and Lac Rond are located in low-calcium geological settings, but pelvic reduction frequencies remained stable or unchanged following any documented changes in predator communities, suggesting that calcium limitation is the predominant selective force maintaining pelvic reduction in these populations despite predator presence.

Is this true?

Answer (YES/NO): NO